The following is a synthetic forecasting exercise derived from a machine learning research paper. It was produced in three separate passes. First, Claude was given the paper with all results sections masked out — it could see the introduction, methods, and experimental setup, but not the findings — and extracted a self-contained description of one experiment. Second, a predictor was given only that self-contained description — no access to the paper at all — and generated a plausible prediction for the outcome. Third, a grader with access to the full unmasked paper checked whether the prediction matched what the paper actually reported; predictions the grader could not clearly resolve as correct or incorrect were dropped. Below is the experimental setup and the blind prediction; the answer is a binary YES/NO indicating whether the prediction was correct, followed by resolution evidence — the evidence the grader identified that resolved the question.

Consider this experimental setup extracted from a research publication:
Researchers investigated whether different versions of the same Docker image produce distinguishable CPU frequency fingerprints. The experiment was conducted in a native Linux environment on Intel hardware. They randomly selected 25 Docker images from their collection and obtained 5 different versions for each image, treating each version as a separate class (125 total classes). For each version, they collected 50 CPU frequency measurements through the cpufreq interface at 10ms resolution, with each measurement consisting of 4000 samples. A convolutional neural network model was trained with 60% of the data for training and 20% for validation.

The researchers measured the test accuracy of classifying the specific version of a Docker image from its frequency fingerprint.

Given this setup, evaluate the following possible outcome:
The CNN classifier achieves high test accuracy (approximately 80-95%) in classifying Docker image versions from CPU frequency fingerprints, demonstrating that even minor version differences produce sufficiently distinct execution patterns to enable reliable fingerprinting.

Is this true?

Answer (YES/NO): YES